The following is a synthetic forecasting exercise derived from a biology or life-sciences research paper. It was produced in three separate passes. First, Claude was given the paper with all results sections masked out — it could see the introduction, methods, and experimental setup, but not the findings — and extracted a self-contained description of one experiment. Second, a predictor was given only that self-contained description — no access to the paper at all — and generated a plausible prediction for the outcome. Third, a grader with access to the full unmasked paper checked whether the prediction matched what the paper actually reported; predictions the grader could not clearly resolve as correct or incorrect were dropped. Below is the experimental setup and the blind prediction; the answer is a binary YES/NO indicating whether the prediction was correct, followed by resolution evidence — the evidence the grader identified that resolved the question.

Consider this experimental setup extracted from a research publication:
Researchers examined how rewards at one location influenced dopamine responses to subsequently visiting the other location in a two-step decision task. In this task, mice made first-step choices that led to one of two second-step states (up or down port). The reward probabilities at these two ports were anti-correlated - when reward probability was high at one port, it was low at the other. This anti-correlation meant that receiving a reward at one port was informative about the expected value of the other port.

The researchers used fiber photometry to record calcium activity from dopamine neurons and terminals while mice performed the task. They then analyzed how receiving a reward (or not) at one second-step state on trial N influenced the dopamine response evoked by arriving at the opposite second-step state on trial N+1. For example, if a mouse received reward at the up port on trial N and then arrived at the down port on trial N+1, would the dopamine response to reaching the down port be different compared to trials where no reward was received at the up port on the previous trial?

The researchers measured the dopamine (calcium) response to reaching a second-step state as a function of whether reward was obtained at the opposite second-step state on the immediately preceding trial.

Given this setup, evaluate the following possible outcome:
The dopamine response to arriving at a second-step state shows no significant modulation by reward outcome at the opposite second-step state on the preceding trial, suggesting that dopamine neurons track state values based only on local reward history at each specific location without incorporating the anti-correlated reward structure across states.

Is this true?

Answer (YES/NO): NO